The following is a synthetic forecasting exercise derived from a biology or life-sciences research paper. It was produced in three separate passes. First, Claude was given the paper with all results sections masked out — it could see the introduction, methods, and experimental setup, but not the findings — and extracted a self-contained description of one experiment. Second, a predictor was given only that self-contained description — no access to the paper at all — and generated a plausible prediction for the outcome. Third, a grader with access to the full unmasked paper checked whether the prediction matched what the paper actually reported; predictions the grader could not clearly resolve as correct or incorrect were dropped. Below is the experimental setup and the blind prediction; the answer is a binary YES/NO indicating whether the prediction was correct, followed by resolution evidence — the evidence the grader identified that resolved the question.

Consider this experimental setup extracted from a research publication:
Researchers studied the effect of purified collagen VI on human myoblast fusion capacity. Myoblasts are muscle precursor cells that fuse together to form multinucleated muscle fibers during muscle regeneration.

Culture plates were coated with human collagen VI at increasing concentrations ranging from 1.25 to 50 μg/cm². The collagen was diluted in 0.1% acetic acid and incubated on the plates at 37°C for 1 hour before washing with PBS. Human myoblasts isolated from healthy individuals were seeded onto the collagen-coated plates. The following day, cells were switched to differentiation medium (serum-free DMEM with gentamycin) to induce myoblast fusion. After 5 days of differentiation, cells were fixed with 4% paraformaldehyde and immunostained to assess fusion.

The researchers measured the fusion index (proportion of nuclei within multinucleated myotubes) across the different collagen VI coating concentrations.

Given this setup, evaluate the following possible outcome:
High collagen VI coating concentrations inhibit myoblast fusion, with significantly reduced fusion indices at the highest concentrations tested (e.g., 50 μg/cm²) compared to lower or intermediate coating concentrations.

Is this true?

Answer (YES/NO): YES